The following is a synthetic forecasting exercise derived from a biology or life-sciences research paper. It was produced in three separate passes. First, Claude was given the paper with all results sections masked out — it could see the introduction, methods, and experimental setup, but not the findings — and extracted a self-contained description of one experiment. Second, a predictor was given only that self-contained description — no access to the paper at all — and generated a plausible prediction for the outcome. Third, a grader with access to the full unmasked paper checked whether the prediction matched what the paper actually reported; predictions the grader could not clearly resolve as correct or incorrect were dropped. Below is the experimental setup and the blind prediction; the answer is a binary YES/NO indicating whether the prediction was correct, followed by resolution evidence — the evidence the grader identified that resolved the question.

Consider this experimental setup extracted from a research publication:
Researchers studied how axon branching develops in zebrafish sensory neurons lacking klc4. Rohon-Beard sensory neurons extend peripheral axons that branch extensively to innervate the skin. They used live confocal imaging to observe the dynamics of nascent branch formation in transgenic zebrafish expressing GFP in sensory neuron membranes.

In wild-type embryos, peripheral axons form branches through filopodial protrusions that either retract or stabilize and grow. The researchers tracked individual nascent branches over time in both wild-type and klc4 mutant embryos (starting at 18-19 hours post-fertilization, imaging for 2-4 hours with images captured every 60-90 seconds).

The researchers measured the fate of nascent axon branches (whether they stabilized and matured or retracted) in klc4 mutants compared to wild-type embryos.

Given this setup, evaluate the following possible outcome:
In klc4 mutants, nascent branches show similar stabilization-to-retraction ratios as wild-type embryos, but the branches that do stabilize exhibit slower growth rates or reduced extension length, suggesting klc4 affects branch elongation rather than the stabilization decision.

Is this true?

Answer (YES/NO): NO